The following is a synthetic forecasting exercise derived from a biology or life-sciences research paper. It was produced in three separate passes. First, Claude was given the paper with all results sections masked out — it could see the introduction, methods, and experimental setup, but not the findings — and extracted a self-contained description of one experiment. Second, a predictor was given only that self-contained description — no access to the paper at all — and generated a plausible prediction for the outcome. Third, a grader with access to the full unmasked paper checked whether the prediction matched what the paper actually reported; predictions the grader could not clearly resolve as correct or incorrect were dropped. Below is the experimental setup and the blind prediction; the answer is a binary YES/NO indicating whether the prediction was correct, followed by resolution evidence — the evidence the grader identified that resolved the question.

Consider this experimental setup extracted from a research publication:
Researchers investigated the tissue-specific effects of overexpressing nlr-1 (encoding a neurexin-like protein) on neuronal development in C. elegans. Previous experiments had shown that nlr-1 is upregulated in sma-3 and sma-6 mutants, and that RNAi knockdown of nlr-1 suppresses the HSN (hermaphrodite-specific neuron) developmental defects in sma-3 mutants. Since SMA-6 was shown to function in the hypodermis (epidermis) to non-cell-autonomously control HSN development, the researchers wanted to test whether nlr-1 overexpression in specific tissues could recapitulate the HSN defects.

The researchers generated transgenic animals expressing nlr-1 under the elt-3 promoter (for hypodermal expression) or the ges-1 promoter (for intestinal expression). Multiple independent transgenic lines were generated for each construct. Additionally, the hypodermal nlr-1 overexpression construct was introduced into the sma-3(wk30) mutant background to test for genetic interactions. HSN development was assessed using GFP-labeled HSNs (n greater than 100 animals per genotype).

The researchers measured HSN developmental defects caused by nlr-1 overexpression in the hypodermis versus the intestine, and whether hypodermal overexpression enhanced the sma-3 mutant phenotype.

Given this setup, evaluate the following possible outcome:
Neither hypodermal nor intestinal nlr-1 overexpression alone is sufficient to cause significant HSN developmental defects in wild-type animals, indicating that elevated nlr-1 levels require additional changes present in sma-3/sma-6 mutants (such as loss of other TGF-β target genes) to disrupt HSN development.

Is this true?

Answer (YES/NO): NO